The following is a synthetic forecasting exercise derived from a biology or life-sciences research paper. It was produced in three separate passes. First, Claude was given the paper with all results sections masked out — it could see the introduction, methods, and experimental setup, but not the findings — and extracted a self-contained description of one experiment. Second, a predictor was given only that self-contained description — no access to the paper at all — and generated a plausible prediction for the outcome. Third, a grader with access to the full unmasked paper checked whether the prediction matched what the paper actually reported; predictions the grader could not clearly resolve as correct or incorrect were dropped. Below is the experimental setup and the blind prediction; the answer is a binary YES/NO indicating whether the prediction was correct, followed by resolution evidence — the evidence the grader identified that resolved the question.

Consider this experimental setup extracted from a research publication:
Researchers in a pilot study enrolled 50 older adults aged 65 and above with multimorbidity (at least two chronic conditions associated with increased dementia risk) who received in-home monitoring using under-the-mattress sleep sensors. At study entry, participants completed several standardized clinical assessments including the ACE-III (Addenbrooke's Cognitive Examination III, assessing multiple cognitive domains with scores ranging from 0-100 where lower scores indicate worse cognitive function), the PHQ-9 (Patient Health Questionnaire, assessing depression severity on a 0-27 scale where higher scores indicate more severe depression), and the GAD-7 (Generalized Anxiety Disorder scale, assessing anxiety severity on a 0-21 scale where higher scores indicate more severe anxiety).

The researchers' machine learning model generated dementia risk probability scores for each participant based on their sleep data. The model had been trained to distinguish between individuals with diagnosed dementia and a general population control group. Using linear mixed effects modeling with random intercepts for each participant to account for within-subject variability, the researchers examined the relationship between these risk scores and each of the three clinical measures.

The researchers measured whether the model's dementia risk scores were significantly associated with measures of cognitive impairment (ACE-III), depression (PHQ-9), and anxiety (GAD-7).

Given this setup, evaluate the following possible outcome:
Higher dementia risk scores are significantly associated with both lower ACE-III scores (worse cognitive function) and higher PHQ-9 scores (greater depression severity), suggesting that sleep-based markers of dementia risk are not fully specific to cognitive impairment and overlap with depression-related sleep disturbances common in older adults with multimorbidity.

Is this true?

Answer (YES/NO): NO